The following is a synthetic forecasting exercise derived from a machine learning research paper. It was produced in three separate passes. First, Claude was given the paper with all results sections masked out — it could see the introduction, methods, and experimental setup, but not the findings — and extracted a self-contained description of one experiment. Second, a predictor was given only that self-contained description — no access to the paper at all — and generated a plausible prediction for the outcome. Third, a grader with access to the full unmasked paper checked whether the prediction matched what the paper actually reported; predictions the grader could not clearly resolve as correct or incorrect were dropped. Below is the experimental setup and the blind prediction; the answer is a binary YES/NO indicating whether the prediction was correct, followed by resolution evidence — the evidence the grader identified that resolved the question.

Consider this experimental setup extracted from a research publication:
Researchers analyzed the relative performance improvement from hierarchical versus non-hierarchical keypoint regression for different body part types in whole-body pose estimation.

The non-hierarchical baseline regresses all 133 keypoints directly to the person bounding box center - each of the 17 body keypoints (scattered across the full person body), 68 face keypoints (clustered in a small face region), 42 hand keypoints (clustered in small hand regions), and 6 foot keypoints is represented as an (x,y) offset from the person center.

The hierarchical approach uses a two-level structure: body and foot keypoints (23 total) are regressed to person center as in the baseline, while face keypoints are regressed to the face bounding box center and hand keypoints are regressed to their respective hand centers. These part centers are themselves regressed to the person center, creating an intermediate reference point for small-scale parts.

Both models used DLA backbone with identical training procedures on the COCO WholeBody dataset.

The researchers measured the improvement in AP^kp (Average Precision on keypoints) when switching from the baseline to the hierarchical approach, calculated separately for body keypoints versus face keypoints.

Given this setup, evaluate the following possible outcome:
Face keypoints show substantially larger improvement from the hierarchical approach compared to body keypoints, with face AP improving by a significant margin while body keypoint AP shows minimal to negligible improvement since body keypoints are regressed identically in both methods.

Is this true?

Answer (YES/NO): NO